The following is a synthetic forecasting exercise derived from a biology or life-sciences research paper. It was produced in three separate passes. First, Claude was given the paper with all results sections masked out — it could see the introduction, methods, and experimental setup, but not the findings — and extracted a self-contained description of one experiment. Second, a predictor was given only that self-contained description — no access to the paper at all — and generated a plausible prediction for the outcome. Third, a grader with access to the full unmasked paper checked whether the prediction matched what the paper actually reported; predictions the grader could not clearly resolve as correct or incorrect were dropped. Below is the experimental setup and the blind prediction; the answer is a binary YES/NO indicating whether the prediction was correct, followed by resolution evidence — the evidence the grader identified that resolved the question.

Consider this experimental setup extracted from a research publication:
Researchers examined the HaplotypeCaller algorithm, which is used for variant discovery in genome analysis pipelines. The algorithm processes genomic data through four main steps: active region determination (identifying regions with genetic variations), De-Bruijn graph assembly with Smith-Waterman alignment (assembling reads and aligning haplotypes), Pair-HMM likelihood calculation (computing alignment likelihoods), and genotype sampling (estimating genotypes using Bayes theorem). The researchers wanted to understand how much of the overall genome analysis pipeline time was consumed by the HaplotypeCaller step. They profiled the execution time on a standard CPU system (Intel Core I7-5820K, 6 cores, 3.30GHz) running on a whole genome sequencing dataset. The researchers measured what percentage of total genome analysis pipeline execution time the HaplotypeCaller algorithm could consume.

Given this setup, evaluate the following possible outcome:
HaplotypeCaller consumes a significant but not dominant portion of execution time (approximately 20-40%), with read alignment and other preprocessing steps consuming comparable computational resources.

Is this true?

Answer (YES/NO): YES